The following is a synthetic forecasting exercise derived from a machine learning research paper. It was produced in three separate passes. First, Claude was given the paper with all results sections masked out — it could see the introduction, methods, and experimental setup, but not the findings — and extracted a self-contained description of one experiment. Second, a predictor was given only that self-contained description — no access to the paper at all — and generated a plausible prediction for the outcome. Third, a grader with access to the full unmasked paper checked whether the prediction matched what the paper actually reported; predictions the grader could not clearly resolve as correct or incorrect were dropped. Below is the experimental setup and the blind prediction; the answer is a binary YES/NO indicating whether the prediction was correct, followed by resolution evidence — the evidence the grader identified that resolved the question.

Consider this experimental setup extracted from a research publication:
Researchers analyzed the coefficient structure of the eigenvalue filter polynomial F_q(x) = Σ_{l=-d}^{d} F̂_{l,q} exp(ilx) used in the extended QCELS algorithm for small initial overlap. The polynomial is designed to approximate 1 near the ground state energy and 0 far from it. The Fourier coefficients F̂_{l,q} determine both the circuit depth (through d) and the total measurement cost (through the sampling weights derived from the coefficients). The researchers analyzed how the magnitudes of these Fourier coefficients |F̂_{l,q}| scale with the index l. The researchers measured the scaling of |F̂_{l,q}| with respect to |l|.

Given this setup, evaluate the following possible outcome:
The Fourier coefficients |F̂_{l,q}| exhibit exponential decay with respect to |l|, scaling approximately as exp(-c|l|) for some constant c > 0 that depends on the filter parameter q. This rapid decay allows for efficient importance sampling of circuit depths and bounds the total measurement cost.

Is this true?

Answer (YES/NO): NO